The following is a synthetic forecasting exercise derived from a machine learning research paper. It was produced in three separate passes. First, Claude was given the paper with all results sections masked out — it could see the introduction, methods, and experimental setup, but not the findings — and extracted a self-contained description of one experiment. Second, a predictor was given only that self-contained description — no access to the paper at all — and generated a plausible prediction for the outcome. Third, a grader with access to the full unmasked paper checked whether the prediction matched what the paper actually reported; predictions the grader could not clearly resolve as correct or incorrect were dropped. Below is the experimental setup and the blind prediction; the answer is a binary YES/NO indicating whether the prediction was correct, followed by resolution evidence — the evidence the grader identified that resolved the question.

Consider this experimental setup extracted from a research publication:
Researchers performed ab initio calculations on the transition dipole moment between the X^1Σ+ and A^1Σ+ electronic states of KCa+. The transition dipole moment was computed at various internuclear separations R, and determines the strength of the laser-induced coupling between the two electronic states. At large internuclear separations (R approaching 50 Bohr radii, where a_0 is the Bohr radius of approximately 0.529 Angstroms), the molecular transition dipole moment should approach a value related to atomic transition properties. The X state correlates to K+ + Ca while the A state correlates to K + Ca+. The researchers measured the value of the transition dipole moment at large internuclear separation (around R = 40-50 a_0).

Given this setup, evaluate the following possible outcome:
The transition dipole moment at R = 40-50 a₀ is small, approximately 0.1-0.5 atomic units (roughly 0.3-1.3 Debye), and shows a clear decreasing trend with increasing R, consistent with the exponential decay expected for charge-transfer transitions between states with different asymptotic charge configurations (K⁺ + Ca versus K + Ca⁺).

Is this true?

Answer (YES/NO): NO